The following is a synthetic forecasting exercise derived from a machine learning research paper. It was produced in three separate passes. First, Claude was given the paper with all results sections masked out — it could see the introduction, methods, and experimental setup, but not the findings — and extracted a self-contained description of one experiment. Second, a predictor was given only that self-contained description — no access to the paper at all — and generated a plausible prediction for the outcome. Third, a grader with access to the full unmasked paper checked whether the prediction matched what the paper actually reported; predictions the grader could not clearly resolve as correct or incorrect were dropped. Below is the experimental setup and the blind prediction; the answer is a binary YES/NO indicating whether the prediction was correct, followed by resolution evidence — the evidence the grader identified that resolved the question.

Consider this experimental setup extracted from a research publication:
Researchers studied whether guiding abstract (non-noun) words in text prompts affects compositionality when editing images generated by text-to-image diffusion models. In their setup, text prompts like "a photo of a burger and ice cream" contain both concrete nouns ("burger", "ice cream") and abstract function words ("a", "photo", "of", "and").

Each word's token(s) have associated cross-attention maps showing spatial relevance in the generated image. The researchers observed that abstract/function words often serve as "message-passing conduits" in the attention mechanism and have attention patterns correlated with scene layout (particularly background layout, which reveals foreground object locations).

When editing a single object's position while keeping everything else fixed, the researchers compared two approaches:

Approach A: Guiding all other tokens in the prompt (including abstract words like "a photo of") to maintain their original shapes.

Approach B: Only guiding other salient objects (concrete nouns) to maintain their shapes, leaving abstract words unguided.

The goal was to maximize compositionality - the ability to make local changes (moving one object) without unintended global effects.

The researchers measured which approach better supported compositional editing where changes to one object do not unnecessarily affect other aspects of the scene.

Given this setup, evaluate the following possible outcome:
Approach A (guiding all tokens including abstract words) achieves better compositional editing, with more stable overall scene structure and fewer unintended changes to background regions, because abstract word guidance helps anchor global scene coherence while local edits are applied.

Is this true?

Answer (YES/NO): NO